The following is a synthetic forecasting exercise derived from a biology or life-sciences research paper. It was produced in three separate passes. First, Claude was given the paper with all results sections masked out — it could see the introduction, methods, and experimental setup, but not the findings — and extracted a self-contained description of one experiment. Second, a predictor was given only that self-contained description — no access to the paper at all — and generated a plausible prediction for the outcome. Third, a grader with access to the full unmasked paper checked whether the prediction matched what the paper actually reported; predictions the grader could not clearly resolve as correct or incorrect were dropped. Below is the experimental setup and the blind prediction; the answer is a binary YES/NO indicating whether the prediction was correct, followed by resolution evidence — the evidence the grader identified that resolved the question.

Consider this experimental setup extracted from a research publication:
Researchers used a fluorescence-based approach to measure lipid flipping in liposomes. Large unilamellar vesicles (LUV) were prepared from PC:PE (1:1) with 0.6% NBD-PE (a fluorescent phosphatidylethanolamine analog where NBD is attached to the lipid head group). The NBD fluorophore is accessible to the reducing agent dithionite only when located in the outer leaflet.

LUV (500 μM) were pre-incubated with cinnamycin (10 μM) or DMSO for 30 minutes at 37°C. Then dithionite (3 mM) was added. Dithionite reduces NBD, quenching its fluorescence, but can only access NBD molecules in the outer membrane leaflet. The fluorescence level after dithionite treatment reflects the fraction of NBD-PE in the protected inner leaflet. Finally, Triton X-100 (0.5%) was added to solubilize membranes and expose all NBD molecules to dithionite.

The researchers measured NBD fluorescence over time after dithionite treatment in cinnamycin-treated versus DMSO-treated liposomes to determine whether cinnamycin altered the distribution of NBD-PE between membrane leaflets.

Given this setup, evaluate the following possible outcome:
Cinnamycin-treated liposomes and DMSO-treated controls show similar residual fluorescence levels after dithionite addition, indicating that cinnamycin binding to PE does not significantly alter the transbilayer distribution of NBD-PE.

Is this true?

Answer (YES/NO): NO